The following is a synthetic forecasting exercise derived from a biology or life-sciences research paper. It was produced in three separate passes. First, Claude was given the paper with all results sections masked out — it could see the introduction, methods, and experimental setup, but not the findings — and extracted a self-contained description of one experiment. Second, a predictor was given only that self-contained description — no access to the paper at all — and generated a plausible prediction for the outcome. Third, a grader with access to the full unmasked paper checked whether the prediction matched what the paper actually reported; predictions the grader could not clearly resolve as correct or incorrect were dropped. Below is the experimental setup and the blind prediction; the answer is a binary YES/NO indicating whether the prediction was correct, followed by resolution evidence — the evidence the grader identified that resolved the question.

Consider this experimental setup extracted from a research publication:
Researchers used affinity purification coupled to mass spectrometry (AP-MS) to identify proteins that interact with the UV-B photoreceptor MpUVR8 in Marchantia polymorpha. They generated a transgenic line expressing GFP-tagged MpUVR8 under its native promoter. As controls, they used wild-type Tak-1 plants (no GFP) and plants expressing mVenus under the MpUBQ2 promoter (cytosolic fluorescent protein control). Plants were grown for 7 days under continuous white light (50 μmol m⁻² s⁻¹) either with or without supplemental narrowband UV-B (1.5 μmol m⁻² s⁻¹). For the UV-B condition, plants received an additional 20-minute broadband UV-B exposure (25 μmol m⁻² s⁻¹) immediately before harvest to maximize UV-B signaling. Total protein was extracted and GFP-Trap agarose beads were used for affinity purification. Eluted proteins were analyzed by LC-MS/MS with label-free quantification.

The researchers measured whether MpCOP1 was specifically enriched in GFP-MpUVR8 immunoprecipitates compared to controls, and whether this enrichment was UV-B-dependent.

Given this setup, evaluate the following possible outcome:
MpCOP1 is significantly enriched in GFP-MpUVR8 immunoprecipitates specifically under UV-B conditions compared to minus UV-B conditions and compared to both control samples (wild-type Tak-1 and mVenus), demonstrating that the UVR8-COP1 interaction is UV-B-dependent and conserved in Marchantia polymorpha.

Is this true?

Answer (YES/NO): YES